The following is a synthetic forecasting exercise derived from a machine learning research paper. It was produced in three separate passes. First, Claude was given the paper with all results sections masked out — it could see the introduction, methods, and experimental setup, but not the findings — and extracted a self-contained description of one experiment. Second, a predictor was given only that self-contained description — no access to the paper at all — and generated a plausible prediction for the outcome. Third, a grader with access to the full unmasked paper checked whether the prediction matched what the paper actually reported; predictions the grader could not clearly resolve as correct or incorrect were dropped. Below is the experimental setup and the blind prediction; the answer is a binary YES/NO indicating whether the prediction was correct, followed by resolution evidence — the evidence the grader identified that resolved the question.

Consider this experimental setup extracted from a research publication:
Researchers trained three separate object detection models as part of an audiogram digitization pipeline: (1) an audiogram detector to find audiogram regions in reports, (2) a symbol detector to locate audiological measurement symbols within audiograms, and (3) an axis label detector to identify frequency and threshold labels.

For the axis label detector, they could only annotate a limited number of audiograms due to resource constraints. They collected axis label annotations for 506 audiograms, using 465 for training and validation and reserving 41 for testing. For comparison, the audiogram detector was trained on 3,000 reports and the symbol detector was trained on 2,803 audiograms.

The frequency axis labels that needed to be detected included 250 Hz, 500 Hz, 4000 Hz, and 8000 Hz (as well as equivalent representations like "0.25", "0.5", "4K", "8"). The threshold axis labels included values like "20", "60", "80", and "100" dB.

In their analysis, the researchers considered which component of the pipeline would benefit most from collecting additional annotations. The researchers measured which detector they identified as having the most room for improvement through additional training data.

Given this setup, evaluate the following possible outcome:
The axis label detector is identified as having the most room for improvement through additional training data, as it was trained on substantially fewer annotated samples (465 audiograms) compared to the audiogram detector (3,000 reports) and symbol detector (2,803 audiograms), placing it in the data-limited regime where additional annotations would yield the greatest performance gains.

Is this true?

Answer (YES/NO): YES